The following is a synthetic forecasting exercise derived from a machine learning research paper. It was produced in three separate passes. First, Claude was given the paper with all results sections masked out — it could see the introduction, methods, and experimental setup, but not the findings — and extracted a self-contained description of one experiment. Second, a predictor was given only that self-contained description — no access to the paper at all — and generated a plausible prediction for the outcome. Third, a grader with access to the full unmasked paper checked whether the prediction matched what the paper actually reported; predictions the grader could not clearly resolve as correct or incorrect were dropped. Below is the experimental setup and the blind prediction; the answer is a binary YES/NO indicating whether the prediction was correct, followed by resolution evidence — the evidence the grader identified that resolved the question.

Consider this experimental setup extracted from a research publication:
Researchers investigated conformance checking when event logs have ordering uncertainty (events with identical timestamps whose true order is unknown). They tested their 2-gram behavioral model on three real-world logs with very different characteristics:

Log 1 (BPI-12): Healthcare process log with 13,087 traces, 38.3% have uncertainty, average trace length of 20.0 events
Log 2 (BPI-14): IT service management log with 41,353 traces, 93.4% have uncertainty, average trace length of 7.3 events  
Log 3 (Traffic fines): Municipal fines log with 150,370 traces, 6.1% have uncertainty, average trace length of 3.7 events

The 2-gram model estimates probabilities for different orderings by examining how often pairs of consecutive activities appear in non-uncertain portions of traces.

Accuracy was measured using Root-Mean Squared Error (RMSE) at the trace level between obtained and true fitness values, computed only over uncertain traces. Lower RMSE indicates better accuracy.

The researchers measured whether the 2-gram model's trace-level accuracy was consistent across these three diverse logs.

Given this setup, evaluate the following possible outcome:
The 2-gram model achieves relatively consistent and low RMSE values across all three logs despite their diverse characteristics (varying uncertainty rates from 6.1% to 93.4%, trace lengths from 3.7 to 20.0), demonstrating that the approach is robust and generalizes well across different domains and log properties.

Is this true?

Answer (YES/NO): NO